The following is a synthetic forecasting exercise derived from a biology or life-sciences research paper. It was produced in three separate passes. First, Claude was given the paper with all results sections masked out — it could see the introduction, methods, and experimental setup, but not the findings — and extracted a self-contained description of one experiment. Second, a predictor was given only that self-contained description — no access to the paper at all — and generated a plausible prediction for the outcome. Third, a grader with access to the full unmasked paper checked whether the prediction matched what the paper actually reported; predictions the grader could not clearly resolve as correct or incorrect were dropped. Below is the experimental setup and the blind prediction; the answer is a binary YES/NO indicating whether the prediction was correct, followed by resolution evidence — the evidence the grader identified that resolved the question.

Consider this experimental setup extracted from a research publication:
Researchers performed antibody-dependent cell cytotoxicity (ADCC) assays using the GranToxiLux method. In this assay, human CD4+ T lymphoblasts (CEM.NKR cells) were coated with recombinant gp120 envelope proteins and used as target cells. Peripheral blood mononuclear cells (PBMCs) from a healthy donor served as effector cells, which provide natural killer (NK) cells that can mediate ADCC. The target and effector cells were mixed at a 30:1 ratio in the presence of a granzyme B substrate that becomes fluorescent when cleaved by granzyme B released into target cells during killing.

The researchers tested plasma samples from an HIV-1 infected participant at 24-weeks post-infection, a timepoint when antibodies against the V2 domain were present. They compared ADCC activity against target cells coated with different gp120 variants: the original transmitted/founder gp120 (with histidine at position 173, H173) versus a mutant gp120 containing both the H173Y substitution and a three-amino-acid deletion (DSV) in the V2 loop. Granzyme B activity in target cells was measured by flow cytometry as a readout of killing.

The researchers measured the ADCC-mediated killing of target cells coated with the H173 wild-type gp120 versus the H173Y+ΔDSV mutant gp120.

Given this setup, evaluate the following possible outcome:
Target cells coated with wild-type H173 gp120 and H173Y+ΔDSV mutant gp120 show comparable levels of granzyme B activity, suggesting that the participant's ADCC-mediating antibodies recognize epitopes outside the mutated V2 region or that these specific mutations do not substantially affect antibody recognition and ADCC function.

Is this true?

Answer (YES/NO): NO